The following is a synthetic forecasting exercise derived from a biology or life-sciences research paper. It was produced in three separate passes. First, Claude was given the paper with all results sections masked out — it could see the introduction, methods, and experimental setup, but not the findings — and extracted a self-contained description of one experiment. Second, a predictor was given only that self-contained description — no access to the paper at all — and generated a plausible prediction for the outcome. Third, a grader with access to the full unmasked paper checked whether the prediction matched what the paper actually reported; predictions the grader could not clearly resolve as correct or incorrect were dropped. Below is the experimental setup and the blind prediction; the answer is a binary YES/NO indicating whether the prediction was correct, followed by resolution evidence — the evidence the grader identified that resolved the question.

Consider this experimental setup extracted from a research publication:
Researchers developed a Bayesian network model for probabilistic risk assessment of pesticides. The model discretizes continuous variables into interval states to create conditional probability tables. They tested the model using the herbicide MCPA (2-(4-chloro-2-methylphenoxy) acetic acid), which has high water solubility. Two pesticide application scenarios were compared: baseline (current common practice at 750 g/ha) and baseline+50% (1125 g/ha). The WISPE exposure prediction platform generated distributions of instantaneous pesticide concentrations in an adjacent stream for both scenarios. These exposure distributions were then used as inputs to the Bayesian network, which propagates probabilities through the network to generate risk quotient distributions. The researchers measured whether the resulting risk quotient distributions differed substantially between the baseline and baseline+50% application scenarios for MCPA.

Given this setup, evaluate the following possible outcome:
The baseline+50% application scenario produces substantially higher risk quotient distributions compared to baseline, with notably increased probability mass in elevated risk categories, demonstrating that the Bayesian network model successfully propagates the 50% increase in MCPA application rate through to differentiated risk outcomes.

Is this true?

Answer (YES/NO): NO